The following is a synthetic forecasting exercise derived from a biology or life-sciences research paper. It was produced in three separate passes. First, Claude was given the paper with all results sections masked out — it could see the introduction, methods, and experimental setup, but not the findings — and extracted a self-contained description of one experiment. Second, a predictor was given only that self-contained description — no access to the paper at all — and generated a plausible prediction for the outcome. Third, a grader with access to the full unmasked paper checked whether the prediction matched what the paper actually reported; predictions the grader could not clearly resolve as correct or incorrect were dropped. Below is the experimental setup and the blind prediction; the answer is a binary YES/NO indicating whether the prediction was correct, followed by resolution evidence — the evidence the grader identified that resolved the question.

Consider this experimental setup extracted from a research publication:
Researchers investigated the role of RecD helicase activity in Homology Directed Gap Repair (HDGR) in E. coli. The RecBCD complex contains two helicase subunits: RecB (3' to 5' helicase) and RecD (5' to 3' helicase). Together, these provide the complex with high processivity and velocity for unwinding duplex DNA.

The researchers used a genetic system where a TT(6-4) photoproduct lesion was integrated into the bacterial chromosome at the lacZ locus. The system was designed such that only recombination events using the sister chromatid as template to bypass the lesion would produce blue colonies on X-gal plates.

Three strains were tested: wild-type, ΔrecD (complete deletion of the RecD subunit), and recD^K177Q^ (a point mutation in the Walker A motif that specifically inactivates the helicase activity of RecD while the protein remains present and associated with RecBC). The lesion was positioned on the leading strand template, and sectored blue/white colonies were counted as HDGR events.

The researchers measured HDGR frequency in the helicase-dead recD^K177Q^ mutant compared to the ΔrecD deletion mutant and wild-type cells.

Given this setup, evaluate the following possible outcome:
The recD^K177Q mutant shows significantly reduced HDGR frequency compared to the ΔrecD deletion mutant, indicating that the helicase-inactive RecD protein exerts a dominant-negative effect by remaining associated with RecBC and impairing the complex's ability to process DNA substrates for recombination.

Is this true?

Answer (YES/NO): NO